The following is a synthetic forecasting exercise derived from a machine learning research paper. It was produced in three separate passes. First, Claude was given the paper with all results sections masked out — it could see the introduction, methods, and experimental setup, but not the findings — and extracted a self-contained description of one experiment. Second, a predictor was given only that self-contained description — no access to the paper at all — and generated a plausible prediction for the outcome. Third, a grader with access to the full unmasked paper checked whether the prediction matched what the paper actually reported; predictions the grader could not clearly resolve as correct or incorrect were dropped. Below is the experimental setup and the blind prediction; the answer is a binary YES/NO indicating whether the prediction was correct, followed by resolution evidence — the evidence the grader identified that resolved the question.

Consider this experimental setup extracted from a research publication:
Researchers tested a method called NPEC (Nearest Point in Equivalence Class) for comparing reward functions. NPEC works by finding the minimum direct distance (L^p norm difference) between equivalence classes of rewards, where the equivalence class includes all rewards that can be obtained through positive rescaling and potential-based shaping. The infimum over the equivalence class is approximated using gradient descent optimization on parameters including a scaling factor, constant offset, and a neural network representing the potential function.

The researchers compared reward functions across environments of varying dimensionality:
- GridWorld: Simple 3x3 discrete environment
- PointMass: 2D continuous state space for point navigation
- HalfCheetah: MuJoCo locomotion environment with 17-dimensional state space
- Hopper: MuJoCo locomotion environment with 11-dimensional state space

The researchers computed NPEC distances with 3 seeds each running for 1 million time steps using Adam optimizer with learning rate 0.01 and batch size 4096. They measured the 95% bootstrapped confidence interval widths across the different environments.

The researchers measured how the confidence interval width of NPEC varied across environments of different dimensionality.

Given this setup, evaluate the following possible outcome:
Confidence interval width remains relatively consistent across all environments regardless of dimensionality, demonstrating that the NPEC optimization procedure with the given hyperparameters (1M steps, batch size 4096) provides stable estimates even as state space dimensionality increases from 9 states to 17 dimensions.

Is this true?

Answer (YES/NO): NO